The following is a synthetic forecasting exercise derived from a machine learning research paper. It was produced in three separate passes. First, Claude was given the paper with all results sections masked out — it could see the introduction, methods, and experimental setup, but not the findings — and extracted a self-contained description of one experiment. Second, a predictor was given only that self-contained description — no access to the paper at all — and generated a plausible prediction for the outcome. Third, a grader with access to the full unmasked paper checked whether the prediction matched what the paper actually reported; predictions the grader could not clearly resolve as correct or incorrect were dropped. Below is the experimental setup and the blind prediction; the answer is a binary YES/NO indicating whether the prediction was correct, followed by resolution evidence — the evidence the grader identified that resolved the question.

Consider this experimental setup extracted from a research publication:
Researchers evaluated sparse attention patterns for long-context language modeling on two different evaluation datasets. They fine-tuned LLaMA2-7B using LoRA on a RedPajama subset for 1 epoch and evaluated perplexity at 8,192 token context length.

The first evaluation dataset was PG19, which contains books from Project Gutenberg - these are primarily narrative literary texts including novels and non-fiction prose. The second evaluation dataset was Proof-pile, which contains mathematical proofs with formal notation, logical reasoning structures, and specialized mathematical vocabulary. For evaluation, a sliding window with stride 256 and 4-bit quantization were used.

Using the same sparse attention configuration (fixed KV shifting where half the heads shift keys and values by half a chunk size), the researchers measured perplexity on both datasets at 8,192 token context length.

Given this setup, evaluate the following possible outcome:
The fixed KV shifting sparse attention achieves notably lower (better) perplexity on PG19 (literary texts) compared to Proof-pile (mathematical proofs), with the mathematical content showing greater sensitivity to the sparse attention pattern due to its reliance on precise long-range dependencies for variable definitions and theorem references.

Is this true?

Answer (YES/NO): NO